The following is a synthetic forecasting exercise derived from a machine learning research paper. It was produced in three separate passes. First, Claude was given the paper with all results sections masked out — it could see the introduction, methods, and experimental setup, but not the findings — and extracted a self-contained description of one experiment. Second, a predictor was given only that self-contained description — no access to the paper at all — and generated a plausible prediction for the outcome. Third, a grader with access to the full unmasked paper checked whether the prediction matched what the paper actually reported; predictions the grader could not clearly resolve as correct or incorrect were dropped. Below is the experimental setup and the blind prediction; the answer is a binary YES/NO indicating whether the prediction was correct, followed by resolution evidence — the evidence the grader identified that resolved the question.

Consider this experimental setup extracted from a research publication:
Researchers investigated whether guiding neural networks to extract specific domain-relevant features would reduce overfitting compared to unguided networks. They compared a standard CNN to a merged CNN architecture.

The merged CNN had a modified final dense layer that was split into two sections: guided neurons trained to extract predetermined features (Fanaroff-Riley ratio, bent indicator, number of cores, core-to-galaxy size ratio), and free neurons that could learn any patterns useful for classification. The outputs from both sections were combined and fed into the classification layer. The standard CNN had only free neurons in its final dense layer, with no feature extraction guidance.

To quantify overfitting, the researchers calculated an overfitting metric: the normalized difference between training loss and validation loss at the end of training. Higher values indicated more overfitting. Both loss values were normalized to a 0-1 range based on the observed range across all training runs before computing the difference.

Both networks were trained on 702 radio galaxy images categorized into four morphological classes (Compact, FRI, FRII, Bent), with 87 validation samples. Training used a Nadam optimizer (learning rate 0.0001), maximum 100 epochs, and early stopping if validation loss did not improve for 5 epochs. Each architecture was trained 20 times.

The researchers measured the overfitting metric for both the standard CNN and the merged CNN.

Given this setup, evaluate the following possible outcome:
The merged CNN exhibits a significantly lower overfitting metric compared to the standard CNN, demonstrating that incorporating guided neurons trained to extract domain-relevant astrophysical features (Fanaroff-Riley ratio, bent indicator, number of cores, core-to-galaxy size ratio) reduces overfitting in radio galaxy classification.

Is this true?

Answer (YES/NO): NO